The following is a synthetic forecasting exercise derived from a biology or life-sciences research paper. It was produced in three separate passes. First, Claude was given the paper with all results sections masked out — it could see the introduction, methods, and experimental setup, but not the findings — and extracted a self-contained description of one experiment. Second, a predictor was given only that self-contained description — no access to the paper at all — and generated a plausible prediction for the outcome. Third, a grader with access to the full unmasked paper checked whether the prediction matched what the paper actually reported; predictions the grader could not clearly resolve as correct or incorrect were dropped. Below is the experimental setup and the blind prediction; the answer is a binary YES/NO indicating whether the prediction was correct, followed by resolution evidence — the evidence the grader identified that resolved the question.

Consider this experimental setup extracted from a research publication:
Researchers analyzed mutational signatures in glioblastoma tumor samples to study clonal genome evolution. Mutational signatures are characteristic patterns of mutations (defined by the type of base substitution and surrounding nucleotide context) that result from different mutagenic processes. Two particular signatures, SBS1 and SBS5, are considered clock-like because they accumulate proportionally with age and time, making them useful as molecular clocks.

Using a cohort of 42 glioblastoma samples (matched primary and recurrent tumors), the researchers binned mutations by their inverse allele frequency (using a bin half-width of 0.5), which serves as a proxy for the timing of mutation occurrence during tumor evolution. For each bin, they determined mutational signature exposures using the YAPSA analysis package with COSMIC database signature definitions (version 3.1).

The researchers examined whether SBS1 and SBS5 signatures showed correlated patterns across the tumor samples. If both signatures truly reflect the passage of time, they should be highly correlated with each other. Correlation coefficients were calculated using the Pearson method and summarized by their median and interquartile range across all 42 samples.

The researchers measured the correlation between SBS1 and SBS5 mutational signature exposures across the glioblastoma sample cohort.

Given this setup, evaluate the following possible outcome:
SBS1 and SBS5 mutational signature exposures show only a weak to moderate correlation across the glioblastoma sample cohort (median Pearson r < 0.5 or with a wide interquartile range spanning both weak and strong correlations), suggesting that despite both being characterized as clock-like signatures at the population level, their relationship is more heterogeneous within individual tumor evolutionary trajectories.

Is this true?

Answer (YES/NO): NO